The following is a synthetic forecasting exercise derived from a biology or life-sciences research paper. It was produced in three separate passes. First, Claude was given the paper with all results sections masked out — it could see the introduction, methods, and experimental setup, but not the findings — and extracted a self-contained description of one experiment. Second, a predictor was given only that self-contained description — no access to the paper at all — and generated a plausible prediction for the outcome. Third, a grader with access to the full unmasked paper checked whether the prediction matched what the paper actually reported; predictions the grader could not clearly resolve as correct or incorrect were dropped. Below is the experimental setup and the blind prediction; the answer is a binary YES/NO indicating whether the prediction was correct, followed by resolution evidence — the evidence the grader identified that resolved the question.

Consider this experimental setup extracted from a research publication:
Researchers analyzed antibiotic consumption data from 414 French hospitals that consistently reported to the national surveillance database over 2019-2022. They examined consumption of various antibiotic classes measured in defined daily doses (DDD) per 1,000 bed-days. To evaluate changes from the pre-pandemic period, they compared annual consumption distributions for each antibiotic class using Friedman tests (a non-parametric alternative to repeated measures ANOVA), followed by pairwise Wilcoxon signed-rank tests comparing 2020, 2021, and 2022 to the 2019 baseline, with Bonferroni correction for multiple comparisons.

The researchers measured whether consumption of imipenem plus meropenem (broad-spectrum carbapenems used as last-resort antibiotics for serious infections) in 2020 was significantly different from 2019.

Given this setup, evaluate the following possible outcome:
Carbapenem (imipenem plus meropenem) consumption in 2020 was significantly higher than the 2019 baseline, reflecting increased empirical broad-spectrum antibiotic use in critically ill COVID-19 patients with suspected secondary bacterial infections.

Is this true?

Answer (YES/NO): YES